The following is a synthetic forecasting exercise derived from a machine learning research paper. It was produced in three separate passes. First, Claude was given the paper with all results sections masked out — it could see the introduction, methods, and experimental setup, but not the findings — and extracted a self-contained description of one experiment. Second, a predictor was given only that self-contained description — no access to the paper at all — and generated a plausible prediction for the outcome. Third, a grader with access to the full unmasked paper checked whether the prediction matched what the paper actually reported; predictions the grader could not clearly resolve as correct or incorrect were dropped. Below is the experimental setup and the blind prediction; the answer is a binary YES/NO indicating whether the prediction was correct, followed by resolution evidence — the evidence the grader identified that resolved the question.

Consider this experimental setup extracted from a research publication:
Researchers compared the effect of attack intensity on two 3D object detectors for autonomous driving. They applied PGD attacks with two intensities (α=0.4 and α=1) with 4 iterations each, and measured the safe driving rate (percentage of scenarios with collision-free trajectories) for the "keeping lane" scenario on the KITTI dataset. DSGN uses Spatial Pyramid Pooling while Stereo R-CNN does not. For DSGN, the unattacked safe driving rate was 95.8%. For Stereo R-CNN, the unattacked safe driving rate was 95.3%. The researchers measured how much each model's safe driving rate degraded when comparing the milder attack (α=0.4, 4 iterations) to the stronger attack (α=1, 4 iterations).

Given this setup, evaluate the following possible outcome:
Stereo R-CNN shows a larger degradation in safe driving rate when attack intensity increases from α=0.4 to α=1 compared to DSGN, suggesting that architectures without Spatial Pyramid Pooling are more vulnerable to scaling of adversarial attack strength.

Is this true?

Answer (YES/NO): YES